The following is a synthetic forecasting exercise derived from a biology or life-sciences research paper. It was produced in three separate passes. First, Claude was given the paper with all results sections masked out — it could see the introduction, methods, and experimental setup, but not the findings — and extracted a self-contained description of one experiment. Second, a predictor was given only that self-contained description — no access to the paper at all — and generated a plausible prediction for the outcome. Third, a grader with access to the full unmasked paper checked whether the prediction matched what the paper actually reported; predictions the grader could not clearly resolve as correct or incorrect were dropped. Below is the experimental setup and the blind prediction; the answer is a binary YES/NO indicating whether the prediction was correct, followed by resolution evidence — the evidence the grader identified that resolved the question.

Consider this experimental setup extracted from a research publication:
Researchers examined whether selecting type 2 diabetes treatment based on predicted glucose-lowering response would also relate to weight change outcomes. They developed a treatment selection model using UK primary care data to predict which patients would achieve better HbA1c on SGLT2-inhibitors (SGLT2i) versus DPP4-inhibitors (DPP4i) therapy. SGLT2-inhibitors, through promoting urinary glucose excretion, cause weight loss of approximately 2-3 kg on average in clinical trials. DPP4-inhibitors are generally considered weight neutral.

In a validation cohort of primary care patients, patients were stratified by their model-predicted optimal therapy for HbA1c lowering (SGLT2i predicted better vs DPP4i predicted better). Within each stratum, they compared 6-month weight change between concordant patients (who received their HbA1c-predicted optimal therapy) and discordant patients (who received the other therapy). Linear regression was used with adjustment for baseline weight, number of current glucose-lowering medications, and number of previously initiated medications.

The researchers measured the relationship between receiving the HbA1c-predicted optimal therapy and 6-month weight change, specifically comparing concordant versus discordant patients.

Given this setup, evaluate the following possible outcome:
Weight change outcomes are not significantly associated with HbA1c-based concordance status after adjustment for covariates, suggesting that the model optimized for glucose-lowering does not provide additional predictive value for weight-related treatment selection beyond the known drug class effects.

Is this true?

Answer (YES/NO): YES